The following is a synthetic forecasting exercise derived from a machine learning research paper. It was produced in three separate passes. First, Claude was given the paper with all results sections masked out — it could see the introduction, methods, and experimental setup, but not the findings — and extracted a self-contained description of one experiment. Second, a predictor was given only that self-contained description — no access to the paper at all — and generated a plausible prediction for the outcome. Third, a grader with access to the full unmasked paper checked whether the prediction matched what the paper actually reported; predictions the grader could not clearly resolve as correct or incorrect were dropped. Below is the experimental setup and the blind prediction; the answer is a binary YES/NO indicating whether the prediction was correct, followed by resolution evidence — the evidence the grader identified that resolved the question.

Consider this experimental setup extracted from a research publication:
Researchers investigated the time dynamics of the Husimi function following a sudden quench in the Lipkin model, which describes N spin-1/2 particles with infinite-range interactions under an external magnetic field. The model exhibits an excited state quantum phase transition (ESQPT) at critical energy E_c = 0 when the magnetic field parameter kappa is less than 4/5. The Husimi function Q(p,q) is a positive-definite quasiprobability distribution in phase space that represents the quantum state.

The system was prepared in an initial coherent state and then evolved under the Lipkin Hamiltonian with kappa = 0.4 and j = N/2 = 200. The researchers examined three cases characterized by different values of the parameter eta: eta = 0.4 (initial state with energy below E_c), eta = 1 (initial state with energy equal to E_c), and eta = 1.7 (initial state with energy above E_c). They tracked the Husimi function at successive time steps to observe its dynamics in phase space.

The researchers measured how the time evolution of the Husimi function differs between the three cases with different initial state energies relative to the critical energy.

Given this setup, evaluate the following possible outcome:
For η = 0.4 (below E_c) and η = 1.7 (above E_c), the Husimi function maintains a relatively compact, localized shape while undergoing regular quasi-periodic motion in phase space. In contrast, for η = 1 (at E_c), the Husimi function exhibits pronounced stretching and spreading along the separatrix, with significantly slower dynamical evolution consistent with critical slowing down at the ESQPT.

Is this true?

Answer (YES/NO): NO